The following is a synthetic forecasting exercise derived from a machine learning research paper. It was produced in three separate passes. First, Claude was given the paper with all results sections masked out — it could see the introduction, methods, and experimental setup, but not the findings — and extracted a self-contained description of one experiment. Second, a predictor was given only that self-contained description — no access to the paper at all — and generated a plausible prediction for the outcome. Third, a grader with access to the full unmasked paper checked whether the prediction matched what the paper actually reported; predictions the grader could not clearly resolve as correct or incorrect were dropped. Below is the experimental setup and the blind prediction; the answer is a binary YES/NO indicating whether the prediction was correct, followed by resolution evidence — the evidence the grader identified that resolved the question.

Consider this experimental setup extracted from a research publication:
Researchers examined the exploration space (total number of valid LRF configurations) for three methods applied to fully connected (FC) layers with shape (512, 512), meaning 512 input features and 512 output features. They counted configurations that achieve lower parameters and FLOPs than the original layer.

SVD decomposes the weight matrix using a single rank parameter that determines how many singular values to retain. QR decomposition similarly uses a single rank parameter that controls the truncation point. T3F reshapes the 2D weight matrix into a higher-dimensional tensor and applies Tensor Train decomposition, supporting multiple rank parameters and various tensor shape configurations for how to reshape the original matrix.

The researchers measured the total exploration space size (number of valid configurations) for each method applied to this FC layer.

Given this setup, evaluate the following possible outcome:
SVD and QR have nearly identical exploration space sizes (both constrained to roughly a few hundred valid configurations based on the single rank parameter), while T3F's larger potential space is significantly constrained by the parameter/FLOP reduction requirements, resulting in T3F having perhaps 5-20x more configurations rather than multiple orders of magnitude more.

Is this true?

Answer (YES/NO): NO